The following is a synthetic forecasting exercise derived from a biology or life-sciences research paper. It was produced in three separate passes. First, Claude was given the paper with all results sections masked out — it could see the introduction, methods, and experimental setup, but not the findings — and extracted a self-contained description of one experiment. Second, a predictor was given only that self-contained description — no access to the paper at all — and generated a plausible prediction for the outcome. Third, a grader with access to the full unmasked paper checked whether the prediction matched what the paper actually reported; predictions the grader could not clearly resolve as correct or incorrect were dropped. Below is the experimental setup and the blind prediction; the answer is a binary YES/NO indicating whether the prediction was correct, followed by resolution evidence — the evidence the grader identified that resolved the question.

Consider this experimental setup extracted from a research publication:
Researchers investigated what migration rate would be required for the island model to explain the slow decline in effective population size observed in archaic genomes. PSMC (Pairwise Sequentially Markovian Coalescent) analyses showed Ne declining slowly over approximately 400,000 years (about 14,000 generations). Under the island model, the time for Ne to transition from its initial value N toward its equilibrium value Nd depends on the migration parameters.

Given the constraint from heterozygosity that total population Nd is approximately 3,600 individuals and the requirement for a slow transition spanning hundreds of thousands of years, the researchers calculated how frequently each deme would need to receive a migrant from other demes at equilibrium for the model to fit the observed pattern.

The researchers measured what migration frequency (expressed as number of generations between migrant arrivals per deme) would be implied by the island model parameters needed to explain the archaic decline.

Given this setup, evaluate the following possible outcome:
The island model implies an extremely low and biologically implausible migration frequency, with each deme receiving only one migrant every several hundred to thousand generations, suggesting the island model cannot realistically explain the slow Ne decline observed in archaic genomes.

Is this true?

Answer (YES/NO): NO